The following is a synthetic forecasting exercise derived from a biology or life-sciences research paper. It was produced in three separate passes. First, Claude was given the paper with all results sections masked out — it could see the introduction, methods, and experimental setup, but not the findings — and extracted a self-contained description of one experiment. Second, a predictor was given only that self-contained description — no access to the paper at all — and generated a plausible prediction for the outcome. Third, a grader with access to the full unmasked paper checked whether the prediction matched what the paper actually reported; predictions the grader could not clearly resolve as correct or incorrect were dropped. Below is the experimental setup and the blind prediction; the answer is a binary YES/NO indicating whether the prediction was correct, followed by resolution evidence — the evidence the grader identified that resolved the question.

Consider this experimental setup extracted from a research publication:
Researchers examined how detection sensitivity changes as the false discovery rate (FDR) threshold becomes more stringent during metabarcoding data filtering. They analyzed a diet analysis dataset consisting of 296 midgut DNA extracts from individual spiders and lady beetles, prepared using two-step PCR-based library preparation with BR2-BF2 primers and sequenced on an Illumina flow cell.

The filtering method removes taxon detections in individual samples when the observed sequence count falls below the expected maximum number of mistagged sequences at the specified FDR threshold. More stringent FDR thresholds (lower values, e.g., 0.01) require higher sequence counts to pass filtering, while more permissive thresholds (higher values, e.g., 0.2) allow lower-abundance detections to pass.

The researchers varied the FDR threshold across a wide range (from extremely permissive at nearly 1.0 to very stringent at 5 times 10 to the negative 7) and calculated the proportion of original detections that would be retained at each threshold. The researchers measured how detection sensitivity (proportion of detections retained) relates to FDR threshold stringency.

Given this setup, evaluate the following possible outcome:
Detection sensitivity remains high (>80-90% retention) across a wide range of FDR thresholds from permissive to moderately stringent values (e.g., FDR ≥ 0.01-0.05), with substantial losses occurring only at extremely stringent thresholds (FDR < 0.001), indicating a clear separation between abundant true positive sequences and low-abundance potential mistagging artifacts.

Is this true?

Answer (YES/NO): NO